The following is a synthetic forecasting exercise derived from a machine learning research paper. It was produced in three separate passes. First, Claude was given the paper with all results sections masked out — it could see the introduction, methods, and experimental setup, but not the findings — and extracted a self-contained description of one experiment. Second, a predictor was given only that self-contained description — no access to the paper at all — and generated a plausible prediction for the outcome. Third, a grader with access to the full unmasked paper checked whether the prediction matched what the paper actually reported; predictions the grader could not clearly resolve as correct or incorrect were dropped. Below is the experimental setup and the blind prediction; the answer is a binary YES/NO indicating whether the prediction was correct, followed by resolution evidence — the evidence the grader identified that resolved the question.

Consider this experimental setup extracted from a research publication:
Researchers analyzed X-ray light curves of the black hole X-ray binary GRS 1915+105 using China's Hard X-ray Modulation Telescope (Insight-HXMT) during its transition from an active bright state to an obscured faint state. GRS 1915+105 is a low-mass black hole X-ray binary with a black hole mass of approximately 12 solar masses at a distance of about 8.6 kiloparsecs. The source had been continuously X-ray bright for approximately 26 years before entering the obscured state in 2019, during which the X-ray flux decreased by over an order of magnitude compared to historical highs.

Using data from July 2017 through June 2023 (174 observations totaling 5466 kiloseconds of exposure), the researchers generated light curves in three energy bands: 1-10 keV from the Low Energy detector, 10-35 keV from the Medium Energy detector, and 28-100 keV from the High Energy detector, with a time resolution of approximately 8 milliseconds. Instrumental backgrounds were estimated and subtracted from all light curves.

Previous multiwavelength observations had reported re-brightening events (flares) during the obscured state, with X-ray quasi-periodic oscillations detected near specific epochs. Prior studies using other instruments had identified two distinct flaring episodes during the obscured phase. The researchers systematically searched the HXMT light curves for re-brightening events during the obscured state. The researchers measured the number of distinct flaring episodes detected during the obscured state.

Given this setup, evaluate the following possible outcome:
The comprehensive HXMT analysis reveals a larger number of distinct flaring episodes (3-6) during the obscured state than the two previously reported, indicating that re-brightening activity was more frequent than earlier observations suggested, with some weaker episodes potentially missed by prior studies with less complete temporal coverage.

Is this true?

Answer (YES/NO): YES